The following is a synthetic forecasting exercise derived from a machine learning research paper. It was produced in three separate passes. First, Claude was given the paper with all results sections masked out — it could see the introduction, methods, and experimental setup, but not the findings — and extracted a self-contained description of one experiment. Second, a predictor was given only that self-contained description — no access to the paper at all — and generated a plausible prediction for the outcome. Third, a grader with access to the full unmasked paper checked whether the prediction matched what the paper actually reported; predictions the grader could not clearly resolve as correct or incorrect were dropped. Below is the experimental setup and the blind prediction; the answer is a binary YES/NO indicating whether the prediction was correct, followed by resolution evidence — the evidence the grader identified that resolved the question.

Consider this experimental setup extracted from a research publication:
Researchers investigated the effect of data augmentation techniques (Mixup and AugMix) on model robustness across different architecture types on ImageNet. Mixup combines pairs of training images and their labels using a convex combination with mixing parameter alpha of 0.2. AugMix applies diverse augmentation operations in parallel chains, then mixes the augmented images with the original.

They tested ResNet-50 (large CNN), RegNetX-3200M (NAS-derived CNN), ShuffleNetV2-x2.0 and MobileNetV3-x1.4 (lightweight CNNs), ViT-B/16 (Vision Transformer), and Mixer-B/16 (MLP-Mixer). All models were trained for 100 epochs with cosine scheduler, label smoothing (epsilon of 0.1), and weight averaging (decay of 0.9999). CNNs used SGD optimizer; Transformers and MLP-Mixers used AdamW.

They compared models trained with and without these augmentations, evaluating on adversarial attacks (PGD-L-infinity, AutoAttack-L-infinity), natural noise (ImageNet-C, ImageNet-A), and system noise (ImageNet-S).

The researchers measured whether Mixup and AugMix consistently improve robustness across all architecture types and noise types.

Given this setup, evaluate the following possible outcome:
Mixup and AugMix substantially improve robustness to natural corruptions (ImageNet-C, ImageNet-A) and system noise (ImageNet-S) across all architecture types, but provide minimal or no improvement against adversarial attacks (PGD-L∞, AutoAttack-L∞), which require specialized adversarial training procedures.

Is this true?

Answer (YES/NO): NO